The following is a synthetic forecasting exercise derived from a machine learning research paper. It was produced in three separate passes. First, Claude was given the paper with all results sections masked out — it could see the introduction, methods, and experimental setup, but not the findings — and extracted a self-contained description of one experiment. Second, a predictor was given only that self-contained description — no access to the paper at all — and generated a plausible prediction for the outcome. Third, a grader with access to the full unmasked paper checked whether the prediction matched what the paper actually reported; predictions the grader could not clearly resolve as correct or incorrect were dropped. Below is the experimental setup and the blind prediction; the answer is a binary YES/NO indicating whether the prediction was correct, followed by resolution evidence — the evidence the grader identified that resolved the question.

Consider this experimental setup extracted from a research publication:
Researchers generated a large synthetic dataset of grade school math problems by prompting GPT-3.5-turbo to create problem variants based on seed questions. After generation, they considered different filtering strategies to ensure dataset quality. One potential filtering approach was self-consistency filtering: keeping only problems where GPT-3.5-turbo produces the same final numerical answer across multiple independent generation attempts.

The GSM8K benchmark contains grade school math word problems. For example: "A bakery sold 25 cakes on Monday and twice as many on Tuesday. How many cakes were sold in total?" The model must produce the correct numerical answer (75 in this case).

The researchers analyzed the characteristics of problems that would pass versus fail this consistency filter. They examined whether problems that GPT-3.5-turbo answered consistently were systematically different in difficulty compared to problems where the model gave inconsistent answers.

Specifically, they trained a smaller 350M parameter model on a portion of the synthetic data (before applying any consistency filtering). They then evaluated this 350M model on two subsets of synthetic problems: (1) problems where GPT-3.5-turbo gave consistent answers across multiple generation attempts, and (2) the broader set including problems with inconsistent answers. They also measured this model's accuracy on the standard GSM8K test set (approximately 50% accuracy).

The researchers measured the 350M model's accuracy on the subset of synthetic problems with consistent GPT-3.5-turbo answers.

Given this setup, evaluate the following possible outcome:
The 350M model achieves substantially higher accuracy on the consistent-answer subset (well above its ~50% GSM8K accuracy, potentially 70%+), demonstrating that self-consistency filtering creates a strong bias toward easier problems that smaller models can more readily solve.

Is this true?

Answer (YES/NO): YES